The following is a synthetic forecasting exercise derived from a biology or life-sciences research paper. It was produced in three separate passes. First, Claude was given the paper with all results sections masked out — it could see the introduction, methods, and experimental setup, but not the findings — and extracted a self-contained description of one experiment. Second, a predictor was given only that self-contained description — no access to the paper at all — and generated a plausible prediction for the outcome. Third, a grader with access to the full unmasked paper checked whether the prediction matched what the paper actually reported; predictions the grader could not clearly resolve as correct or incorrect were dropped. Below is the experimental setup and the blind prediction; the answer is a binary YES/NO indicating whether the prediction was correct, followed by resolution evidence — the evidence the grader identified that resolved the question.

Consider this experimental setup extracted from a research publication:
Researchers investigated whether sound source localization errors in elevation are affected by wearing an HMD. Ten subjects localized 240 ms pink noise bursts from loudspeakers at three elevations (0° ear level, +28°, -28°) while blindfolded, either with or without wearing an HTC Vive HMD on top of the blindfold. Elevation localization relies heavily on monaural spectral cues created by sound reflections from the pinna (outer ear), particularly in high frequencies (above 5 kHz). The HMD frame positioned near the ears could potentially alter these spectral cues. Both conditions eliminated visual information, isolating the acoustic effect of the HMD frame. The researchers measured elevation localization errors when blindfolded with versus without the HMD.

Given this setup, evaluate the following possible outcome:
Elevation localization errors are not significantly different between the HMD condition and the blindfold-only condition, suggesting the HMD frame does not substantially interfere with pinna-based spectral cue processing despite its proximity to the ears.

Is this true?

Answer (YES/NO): NO